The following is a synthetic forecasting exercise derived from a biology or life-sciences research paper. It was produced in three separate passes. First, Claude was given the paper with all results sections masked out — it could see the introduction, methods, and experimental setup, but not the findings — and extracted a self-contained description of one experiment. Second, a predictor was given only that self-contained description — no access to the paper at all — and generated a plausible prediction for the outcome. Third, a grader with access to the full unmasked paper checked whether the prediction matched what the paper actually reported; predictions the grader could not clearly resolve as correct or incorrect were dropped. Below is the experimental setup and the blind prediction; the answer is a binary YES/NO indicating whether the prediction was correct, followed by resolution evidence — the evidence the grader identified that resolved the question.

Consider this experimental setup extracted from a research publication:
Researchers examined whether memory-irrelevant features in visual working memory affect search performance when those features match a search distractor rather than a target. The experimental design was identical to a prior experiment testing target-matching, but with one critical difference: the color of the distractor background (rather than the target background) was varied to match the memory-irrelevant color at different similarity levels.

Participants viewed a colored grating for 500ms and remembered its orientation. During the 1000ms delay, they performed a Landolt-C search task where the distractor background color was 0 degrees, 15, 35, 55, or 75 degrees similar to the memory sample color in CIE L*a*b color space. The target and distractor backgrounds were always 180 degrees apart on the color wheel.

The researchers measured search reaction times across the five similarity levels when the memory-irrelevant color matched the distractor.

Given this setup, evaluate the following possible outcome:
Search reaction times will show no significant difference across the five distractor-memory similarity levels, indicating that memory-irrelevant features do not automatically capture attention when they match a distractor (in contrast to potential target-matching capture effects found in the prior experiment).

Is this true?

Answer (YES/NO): NO